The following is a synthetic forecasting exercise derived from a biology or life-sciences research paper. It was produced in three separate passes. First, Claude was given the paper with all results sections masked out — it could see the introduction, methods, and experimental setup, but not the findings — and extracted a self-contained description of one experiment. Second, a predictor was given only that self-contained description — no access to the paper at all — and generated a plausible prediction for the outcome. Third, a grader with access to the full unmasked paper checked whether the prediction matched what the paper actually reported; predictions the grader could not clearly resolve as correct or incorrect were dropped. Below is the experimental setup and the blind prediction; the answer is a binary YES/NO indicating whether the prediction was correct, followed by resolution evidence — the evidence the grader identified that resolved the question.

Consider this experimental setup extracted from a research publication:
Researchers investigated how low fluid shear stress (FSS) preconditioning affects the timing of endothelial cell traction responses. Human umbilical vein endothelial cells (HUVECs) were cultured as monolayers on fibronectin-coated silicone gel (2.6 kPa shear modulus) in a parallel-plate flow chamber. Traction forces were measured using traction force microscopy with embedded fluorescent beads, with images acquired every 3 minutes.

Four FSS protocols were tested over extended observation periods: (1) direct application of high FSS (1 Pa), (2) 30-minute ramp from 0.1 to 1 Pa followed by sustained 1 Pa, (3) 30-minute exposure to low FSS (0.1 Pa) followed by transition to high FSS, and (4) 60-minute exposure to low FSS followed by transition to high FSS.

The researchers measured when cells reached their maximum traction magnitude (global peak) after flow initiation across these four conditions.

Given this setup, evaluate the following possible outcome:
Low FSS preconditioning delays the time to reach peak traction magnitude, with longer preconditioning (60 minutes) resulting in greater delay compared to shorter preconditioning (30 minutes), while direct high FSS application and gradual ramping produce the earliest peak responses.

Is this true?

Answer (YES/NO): YES